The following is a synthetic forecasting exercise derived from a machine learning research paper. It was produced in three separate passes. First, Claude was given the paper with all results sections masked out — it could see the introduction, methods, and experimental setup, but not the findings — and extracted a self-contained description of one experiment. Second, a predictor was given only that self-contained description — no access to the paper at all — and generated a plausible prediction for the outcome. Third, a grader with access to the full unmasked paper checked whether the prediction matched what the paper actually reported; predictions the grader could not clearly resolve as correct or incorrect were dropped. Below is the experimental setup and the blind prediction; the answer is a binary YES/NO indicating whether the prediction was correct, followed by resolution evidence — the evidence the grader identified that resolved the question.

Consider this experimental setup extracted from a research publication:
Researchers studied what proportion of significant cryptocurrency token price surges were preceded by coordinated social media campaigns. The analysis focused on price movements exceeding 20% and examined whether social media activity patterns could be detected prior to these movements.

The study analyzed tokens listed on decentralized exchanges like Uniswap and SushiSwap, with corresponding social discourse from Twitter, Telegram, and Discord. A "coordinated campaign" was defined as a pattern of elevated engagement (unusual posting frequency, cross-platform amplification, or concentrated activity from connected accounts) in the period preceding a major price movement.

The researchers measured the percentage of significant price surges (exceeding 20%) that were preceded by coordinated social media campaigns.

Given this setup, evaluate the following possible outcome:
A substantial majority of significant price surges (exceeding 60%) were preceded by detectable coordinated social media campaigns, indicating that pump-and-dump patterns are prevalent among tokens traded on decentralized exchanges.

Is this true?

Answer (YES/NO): YES